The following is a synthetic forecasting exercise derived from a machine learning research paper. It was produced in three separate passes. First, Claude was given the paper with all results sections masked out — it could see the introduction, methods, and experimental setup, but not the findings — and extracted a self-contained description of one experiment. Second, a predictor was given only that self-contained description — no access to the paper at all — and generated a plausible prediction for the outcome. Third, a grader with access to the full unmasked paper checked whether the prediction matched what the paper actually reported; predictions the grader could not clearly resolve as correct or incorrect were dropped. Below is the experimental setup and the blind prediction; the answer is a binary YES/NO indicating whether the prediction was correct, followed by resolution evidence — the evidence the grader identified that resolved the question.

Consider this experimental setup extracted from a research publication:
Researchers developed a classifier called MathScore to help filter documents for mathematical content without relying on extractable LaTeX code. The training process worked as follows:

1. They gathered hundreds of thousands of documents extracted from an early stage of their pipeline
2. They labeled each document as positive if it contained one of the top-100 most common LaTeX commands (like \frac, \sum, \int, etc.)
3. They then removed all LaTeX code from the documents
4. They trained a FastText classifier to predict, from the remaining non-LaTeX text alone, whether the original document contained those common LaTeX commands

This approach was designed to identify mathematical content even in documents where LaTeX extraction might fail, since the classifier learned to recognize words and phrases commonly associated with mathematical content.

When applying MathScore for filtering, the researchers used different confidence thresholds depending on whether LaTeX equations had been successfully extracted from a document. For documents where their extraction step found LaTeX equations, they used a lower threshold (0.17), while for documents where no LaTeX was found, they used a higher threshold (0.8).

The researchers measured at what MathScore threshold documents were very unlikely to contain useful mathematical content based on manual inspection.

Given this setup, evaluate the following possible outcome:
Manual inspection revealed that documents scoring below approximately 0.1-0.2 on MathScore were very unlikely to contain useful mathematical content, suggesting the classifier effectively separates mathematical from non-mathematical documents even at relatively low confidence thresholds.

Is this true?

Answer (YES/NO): YES